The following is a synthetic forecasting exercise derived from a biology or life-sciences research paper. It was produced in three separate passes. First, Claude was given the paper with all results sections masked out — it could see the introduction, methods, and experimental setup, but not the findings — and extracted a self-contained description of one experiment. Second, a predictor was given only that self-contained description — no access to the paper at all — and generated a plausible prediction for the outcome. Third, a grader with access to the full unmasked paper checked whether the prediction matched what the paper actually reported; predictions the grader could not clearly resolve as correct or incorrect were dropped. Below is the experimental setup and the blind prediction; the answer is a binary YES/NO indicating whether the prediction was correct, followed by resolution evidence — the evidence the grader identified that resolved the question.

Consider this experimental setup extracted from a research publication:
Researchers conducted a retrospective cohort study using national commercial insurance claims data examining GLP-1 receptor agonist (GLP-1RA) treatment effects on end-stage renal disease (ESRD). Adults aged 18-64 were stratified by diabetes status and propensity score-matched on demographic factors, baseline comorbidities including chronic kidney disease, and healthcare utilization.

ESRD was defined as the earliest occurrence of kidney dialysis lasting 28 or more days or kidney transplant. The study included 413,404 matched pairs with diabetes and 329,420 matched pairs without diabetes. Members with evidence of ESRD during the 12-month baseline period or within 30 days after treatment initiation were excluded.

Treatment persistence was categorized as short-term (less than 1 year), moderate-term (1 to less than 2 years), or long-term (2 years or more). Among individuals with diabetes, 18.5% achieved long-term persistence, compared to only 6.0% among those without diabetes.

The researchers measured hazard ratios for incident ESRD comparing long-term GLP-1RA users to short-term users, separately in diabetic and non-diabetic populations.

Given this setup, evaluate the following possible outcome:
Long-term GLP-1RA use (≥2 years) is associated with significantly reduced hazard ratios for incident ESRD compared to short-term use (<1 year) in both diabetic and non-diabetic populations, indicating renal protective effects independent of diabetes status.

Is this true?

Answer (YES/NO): NO